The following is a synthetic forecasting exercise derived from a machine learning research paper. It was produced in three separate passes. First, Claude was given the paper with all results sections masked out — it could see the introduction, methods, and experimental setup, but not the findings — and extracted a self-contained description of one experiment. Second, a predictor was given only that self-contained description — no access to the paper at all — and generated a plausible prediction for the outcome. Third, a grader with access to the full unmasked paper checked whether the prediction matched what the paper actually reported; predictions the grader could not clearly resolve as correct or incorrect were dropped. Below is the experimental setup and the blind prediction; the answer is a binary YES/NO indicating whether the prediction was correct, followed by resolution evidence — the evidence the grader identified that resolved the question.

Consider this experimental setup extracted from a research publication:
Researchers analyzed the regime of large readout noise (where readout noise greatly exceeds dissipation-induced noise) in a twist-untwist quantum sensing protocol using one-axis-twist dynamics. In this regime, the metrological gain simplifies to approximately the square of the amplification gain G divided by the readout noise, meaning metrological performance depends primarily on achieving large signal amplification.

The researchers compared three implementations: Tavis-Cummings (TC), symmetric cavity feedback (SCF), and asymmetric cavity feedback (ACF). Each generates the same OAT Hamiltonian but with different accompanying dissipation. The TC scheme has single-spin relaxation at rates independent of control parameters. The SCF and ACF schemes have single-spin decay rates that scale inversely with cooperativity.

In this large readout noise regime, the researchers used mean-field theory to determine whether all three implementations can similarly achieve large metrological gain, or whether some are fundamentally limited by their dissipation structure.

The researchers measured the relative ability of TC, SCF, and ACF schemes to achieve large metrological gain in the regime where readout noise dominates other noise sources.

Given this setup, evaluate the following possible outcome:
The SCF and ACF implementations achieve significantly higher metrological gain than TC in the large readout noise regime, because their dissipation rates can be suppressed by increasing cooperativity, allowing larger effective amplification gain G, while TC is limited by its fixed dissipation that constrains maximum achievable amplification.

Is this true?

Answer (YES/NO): YES